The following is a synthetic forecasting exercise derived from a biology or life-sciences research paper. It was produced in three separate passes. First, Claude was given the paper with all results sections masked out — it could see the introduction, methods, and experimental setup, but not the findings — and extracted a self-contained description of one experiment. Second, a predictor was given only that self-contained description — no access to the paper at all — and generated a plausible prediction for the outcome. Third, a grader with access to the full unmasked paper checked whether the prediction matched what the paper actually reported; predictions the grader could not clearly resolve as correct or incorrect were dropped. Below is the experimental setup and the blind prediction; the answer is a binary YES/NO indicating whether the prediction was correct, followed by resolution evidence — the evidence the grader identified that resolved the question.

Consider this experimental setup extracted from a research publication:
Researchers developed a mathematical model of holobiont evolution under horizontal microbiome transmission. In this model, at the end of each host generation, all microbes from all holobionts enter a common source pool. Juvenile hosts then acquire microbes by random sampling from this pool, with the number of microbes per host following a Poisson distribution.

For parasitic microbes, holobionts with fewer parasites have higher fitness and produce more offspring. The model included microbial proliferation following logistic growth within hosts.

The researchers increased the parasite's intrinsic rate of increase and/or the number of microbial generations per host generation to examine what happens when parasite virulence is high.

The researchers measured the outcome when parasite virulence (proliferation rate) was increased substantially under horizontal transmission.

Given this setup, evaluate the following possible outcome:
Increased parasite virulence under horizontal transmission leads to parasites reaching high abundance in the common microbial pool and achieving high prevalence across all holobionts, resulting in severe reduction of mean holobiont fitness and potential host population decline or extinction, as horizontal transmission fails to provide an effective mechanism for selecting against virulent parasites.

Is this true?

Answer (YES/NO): NO